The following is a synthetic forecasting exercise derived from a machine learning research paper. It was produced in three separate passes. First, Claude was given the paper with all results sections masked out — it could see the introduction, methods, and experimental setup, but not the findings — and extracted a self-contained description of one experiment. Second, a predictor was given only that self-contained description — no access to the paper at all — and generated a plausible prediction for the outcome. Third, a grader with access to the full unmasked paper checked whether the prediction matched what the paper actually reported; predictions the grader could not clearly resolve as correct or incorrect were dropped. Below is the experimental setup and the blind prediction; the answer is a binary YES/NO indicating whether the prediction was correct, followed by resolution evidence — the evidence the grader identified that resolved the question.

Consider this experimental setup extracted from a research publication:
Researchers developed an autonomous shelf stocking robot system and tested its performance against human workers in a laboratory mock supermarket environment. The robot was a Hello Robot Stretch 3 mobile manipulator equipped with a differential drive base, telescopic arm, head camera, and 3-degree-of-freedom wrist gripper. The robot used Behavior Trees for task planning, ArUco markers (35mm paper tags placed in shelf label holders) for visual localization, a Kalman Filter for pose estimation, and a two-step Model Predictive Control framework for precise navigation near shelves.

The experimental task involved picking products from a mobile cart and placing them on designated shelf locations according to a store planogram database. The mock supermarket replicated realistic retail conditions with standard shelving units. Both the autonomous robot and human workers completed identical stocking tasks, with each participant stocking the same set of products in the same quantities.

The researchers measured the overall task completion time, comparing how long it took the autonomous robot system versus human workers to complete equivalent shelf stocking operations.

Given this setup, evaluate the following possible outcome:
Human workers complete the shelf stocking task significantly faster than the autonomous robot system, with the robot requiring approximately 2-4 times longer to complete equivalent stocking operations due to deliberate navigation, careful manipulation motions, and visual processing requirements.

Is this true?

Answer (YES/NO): NO